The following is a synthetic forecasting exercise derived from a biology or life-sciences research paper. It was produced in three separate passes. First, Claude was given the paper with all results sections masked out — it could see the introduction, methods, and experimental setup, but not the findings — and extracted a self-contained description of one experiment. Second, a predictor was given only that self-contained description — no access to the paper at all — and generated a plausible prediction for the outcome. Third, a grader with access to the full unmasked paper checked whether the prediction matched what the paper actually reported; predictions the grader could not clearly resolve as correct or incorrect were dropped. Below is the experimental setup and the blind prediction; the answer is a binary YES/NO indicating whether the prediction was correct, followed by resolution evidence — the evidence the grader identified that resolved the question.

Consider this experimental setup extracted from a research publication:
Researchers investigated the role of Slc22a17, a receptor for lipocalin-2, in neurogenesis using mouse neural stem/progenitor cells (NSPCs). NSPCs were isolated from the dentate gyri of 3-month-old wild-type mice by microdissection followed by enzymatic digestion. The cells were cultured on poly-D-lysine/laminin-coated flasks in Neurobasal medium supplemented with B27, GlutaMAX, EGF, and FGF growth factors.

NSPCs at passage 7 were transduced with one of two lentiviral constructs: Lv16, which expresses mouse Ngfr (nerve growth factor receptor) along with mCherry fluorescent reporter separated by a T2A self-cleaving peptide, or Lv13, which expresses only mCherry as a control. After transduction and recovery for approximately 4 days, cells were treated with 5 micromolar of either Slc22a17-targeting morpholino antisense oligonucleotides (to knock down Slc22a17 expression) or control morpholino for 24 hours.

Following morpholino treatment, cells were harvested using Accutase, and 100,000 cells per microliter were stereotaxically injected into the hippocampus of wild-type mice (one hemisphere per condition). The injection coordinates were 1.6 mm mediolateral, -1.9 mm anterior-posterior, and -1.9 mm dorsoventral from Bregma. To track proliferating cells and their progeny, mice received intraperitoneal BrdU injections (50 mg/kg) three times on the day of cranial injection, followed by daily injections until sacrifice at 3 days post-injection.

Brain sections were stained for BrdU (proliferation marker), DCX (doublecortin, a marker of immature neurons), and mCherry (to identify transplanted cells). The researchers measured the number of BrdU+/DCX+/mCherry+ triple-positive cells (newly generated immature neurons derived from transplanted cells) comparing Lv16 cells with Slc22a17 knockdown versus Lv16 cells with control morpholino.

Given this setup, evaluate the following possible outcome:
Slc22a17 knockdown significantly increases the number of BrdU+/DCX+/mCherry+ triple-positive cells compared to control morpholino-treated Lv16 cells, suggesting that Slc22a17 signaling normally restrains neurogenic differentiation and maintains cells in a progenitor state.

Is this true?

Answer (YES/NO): NO